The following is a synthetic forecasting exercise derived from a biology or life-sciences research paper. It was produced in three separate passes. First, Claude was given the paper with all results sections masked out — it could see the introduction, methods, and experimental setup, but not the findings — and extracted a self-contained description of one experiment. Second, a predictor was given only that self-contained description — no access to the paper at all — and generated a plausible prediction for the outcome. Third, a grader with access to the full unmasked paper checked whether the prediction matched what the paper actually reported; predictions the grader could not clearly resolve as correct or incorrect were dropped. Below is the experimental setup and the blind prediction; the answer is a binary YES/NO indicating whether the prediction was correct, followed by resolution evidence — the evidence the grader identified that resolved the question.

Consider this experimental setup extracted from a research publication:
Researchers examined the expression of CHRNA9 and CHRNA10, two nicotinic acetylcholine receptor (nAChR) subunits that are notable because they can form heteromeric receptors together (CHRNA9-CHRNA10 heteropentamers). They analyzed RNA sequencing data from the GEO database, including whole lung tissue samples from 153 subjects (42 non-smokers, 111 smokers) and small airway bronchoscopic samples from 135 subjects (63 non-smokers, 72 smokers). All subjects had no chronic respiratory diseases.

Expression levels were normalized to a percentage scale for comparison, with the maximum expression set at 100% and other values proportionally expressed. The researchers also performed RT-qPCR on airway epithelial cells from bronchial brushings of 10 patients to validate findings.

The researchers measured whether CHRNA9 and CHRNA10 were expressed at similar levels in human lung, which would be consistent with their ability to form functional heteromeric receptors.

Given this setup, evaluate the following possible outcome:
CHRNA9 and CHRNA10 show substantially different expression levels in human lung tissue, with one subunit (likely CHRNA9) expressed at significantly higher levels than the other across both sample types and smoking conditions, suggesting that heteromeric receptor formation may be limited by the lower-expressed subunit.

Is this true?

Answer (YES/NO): NO